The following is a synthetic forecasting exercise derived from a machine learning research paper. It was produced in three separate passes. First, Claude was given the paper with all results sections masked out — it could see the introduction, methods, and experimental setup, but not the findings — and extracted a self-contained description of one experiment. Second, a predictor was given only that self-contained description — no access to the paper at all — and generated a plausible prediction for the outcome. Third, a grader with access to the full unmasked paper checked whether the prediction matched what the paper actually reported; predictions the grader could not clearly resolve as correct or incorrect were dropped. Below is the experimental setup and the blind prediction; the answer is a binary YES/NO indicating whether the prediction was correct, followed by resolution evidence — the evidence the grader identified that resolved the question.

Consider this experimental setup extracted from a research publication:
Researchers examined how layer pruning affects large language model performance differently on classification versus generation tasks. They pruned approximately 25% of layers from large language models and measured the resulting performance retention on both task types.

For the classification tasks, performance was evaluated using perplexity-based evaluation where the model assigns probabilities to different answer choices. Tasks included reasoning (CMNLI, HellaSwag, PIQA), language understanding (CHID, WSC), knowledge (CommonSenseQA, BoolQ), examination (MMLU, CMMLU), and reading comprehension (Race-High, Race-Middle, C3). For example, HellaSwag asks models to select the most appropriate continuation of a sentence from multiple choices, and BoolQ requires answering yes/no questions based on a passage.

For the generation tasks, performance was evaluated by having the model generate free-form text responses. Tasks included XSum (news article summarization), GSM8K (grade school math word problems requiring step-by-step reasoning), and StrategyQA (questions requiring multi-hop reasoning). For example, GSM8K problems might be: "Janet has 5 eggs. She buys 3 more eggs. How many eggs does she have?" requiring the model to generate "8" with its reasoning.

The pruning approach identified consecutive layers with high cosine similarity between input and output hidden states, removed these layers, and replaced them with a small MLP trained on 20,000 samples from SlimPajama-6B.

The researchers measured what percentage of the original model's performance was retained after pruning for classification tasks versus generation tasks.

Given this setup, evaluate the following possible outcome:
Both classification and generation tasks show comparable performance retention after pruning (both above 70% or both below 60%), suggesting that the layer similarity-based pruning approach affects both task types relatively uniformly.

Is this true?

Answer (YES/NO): NO